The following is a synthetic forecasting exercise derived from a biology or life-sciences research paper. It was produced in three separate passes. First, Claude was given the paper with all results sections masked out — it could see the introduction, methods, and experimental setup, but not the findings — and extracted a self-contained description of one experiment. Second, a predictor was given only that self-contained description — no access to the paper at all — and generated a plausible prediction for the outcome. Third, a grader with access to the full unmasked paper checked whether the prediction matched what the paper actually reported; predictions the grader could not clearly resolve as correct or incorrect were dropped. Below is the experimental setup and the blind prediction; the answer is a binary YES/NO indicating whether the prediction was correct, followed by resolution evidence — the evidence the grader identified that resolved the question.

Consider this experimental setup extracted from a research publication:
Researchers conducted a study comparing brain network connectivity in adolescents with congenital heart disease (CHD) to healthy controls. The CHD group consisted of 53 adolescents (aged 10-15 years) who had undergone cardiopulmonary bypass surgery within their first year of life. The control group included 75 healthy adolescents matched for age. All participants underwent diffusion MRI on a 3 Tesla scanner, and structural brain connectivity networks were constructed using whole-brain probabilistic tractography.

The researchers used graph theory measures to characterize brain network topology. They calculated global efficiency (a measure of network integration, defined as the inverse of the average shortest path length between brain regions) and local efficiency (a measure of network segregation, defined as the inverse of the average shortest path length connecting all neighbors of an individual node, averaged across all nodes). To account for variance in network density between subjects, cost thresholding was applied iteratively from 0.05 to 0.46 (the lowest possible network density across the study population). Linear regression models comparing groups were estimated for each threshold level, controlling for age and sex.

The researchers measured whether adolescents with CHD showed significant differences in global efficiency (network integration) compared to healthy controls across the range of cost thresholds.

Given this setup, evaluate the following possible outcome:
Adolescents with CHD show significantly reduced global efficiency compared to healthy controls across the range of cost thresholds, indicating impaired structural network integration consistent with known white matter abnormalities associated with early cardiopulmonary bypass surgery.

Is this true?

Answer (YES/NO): NO